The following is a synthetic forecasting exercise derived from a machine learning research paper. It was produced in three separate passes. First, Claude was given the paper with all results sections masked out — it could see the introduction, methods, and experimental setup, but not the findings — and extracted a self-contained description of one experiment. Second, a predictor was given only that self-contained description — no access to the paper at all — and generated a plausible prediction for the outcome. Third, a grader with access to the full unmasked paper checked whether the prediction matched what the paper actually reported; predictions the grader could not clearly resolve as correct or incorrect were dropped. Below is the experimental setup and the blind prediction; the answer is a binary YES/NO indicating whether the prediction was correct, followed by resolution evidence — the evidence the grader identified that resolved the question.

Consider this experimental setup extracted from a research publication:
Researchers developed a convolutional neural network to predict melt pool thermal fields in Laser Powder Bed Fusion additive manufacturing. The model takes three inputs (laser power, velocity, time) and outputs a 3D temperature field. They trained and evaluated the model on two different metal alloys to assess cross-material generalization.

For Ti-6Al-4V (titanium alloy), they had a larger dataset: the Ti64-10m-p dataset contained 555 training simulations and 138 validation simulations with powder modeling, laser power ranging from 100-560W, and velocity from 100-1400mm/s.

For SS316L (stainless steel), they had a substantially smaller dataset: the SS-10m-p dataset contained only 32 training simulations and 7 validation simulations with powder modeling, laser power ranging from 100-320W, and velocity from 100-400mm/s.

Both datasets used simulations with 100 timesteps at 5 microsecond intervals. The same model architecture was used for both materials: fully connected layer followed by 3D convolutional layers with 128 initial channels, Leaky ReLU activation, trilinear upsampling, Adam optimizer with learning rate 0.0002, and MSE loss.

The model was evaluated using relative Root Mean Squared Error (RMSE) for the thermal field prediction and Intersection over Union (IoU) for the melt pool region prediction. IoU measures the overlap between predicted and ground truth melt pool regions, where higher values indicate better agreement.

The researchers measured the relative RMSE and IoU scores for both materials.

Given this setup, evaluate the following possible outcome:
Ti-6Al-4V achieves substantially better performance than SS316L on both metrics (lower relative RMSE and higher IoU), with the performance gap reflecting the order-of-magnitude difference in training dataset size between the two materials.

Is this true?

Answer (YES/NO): NO